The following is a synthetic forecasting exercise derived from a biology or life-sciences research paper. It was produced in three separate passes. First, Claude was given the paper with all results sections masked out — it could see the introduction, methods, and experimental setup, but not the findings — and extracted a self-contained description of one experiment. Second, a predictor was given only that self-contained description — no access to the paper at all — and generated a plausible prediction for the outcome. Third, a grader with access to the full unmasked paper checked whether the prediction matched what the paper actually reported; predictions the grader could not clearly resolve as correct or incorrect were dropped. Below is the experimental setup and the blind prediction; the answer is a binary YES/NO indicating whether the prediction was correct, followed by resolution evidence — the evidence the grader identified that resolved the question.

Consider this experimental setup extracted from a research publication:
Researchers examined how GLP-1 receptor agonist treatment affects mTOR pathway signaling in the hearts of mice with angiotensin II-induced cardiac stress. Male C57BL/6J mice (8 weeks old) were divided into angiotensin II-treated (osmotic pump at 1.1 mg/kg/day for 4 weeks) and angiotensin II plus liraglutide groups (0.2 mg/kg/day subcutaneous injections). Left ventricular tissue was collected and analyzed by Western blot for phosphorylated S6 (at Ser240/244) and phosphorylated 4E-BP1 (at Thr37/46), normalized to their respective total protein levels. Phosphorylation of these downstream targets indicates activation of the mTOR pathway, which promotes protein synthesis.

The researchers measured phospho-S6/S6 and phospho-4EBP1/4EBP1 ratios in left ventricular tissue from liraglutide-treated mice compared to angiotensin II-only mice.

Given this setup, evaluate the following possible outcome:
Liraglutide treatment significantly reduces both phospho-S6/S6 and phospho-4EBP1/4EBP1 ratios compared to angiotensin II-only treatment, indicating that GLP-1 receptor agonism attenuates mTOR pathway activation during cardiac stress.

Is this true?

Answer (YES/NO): NO